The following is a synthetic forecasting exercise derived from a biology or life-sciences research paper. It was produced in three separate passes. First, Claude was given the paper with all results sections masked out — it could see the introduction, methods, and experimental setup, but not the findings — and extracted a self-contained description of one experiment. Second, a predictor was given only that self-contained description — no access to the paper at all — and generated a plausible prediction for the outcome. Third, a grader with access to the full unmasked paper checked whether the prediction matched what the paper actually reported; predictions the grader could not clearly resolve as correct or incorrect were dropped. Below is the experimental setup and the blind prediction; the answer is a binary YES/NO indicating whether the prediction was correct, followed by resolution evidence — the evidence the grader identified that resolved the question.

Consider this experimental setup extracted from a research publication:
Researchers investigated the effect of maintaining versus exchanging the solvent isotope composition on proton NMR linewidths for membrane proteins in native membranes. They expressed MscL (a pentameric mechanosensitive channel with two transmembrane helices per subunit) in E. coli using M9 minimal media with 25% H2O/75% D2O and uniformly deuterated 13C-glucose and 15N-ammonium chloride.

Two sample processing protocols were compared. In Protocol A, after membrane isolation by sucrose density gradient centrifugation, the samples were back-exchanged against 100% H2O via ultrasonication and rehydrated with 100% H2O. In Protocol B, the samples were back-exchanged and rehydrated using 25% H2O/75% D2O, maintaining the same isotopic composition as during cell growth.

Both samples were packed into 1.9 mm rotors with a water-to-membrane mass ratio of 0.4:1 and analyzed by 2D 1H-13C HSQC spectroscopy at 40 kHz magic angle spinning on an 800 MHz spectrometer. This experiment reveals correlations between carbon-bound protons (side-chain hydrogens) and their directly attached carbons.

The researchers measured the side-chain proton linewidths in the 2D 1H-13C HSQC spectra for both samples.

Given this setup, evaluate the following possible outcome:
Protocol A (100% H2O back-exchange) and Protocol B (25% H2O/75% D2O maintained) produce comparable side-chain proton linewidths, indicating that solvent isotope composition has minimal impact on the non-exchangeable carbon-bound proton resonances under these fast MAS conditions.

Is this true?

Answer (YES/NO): NO